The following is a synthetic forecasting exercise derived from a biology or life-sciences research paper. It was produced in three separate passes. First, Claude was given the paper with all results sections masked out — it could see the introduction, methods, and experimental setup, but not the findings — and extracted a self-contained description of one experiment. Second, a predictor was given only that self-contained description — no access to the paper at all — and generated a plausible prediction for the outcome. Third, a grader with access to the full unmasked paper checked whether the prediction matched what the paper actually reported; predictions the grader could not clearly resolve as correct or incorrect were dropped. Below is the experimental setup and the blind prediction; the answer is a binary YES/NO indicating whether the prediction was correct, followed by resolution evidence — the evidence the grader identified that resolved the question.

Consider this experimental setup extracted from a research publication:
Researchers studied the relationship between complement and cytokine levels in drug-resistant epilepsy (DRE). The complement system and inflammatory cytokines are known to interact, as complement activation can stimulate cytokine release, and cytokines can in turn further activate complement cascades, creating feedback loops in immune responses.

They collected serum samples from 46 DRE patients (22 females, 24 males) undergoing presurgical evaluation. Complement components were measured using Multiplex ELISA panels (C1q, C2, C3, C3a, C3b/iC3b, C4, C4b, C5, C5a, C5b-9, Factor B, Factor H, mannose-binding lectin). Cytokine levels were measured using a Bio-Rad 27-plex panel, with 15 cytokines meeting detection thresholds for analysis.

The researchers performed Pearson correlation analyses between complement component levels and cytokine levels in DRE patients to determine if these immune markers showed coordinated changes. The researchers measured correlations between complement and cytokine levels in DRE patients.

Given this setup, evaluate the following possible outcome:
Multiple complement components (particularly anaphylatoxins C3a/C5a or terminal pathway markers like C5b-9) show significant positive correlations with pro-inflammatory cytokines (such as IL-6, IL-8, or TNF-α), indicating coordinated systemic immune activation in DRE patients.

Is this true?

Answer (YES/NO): NO